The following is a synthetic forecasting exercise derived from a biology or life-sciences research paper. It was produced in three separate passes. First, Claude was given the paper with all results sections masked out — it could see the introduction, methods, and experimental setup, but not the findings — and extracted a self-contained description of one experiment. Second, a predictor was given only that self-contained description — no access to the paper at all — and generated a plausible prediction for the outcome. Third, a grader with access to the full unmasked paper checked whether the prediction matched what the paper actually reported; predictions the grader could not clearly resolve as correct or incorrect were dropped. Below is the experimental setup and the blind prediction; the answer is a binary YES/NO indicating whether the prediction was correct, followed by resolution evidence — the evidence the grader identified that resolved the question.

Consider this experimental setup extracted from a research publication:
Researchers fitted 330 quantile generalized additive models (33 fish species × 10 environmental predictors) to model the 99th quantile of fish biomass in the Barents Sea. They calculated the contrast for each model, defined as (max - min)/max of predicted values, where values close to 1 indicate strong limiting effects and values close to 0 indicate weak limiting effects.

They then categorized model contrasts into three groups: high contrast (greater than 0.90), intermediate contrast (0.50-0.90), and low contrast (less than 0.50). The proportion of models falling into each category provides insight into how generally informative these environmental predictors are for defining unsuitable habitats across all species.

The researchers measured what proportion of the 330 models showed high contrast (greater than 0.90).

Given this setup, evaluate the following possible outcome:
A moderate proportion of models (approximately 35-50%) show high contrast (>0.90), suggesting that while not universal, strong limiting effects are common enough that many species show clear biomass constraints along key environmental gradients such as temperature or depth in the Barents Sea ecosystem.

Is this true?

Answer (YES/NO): YES